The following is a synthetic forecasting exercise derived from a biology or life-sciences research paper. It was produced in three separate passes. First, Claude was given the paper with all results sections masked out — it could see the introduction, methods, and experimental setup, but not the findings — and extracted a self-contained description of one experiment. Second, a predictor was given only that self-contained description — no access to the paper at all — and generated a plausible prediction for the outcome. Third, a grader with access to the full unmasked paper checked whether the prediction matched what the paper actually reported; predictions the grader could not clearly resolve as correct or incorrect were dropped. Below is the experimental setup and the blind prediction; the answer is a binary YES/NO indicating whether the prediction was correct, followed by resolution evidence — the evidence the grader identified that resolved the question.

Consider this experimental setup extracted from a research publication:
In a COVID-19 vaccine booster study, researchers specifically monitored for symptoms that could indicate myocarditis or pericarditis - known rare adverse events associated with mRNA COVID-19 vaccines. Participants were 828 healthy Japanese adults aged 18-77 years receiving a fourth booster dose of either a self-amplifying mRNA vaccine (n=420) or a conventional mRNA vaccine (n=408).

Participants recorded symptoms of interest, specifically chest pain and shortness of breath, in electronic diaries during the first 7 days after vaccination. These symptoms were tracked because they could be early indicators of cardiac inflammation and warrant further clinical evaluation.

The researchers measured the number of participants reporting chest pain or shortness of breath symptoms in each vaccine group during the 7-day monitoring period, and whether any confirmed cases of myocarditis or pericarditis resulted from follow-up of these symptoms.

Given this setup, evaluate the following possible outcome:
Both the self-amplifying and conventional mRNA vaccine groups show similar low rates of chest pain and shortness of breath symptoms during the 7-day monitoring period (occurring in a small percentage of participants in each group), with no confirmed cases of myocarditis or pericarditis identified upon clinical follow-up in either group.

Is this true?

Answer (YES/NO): NO